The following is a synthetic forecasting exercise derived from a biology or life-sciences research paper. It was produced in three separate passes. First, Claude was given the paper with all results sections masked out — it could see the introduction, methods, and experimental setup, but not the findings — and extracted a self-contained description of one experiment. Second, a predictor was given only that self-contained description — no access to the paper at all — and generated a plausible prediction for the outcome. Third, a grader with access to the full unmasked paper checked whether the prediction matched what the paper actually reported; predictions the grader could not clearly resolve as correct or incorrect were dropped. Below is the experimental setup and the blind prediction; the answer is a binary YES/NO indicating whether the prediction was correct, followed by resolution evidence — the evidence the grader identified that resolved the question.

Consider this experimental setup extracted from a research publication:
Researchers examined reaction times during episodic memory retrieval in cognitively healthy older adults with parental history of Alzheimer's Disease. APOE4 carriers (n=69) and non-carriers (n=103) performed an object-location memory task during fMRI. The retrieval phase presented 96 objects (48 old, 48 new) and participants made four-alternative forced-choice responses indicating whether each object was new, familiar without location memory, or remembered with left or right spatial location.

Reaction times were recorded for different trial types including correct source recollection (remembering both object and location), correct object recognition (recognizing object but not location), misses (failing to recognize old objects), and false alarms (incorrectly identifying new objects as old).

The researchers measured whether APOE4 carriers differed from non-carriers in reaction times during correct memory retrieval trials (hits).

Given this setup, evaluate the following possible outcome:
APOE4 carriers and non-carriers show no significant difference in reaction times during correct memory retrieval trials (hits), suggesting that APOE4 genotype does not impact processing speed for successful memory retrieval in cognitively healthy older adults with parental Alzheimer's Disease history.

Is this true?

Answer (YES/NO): YES